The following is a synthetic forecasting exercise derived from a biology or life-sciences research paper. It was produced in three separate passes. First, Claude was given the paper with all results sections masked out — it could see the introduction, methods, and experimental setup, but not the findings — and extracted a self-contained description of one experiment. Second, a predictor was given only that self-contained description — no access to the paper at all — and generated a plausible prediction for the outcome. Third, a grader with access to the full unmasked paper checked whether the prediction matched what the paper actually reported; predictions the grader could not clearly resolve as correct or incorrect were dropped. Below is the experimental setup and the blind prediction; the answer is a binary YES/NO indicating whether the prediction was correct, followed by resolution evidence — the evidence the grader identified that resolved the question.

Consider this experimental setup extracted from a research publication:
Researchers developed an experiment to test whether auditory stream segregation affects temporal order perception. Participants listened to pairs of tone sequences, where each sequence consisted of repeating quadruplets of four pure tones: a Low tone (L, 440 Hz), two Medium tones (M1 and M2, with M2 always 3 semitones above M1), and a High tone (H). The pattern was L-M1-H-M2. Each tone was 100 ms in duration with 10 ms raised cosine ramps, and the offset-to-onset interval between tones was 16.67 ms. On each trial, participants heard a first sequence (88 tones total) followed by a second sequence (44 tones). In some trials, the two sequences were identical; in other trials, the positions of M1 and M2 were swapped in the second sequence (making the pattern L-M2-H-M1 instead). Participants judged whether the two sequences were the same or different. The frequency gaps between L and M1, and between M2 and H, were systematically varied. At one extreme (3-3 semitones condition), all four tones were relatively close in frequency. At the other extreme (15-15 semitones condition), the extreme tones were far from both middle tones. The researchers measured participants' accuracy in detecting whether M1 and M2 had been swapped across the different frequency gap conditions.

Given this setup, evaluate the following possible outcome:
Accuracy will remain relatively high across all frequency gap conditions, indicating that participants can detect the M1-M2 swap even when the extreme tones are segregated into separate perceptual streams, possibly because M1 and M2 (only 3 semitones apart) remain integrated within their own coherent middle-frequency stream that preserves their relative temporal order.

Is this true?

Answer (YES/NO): NO